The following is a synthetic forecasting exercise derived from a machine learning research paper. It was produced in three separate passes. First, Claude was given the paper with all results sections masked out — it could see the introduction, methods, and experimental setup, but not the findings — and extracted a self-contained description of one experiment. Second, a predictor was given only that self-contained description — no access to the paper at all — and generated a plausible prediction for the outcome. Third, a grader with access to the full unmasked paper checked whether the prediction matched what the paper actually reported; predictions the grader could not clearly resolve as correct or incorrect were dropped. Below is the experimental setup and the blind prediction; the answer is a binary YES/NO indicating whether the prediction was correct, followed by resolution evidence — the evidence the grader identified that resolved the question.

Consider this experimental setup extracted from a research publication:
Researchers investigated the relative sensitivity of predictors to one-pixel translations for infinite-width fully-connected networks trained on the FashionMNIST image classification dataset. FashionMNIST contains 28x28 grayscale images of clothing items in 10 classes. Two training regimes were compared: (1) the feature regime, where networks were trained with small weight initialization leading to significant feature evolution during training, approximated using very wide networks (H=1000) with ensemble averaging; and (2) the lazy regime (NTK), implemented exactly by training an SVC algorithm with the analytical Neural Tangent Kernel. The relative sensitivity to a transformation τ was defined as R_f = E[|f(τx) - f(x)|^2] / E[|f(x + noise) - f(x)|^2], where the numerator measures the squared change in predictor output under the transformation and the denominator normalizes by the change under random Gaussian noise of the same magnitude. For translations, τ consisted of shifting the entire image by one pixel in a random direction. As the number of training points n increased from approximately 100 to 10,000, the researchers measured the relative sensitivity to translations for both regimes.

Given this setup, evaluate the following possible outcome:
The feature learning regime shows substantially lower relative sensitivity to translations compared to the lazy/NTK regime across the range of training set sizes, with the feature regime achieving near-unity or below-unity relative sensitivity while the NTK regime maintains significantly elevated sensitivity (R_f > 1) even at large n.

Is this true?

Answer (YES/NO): NO